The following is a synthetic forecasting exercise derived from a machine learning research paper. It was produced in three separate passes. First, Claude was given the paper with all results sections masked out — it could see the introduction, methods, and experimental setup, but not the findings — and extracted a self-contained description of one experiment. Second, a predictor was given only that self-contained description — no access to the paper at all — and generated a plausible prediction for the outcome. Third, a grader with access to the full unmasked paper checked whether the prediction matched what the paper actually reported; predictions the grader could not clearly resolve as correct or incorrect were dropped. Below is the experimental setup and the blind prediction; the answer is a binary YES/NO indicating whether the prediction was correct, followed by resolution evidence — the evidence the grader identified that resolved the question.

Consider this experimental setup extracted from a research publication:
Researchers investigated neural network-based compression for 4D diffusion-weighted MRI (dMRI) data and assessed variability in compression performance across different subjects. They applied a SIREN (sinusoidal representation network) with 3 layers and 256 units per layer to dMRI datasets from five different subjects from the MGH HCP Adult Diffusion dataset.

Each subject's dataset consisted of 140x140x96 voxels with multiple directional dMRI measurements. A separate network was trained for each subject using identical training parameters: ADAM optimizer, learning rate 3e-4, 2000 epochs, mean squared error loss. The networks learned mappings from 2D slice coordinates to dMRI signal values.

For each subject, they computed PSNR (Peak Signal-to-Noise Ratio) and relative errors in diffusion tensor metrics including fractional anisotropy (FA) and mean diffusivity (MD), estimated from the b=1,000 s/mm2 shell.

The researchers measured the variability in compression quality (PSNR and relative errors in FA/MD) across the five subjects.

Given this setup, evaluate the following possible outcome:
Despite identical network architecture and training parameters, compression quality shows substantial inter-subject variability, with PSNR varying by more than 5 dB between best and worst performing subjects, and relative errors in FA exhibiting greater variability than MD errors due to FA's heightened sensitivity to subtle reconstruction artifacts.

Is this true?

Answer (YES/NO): NO